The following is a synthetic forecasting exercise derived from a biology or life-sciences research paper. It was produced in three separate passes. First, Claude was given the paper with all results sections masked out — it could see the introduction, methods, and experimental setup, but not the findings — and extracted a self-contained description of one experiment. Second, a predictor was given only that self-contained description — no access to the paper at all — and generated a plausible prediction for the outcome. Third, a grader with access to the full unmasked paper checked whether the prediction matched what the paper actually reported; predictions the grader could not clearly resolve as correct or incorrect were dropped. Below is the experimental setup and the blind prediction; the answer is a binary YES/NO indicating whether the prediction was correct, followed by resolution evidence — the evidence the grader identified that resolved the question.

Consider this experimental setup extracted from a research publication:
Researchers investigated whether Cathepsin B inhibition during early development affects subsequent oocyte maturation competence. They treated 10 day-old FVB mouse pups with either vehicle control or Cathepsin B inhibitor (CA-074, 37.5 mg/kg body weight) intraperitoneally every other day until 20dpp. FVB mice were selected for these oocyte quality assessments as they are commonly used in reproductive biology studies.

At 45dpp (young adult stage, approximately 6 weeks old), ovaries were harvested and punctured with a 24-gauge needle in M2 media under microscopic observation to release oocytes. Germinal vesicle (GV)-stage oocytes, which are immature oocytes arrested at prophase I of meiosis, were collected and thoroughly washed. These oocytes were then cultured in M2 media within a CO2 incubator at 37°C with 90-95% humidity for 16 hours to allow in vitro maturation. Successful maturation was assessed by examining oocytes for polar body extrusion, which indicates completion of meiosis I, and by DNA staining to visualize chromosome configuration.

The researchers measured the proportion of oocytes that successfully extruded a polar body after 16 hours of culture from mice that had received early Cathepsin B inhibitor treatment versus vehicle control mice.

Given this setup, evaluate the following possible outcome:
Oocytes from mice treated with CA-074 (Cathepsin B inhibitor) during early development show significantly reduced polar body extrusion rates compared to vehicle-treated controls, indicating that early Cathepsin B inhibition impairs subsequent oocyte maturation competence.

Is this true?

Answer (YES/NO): NO